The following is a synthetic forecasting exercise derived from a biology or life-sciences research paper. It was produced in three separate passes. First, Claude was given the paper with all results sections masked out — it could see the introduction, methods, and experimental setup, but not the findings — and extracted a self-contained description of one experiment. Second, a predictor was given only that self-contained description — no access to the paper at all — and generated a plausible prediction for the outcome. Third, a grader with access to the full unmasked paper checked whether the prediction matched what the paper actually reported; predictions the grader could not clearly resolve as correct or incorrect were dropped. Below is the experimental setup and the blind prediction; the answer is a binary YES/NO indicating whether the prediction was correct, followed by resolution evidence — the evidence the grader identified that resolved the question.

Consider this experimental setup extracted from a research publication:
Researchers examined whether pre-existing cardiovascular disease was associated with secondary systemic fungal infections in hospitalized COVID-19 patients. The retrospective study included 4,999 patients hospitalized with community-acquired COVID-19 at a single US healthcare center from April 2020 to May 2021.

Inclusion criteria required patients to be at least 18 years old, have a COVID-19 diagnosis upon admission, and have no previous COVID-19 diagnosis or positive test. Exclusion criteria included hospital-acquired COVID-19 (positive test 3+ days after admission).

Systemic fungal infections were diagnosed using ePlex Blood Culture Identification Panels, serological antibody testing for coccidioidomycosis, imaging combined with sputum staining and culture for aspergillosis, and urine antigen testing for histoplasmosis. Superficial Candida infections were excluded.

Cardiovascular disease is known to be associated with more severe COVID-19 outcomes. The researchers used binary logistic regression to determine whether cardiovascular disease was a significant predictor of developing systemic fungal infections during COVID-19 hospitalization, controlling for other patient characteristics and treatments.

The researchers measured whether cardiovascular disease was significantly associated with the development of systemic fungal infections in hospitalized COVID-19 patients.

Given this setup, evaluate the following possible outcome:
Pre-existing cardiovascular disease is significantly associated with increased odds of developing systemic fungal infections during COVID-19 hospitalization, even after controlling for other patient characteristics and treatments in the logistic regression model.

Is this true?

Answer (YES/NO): NO